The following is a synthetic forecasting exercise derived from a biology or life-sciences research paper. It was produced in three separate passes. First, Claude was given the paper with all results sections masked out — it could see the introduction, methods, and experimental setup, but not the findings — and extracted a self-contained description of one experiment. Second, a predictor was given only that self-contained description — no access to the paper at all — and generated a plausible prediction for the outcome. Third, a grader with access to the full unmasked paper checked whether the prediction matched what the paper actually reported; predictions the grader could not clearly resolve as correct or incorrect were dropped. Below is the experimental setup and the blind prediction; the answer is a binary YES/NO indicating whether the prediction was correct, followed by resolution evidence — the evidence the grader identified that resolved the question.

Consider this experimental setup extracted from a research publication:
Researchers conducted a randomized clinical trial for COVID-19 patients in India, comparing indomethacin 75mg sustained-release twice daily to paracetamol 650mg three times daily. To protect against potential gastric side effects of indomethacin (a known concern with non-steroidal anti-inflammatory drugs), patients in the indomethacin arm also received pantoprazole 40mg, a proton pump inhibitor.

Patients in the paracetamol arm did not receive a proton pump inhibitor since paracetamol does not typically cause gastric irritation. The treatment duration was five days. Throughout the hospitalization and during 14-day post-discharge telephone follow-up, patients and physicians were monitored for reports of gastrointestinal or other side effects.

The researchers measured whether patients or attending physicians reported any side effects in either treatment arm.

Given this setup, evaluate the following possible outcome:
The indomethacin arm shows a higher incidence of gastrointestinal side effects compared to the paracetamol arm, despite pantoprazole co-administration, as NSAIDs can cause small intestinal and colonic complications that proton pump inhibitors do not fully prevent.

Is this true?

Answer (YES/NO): NO